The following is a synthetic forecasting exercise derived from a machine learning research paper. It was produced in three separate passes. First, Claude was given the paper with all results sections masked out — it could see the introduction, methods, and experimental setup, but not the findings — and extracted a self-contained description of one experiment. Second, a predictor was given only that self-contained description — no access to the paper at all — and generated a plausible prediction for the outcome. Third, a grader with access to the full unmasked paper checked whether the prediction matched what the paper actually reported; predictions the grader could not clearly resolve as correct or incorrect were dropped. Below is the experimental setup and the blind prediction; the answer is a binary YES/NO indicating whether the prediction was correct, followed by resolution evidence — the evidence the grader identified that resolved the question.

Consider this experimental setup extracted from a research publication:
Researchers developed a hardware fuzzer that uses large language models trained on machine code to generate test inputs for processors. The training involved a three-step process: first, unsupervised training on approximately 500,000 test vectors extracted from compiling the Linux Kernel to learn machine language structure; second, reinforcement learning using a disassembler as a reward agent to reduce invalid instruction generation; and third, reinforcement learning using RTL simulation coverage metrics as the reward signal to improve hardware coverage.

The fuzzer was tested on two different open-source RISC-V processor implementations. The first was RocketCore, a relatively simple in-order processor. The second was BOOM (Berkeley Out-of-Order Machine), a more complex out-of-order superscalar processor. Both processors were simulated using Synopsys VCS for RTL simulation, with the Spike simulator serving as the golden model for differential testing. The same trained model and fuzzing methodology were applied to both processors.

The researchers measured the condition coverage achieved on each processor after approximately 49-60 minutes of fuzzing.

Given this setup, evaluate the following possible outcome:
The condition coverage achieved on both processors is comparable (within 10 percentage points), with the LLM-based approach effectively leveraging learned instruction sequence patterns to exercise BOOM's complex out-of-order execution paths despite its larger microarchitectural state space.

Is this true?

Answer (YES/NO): NO